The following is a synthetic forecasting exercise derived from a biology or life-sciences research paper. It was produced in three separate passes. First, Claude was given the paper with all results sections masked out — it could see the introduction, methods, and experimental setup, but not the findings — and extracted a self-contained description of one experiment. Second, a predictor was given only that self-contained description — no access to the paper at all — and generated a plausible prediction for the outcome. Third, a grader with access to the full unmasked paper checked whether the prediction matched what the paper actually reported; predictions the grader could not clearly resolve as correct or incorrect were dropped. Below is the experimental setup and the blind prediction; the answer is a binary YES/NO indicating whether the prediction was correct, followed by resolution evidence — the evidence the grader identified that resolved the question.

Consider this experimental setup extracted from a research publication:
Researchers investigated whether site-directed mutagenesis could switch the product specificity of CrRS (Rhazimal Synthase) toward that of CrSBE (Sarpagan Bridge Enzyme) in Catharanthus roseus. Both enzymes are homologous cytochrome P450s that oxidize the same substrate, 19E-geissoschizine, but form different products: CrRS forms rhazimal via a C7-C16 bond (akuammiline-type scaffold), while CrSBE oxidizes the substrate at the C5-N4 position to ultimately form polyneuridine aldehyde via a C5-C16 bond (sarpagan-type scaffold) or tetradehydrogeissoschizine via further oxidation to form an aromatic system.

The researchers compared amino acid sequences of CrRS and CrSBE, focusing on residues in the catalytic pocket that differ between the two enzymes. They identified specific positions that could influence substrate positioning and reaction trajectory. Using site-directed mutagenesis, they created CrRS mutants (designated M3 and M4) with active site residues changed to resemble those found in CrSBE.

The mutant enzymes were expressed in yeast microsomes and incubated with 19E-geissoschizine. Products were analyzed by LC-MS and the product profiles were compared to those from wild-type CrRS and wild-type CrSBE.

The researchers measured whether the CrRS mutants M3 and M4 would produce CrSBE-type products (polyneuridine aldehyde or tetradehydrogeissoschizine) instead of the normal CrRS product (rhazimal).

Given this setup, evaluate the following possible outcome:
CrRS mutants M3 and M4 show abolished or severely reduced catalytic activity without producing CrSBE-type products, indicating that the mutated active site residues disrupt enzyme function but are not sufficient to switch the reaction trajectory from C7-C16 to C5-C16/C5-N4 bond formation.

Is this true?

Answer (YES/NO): NO